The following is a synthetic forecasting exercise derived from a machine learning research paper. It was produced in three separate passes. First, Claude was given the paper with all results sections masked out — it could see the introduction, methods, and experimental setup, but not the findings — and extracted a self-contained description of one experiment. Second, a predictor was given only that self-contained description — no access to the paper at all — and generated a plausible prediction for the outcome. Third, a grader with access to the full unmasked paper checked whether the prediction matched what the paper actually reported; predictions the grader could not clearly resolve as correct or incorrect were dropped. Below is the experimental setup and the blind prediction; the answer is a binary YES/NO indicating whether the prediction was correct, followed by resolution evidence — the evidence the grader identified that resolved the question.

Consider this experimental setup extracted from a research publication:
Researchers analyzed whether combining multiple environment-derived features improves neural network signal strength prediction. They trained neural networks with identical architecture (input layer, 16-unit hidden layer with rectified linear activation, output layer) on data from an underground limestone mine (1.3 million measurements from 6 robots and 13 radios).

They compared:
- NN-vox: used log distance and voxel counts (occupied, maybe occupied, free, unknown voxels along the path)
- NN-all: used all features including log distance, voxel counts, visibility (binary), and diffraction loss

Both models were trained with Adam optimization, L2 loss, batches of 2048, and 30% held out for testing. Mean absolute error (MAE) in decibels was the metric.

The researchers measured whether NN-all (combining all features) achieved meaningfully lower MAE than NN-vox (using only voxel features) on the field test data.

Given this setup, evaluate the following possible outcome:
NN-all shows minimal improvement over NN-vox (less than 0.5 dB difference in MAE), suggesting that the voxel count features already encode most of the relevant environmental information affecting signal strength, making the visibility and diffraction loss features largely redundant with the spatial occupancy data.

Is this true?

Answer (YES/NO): YES